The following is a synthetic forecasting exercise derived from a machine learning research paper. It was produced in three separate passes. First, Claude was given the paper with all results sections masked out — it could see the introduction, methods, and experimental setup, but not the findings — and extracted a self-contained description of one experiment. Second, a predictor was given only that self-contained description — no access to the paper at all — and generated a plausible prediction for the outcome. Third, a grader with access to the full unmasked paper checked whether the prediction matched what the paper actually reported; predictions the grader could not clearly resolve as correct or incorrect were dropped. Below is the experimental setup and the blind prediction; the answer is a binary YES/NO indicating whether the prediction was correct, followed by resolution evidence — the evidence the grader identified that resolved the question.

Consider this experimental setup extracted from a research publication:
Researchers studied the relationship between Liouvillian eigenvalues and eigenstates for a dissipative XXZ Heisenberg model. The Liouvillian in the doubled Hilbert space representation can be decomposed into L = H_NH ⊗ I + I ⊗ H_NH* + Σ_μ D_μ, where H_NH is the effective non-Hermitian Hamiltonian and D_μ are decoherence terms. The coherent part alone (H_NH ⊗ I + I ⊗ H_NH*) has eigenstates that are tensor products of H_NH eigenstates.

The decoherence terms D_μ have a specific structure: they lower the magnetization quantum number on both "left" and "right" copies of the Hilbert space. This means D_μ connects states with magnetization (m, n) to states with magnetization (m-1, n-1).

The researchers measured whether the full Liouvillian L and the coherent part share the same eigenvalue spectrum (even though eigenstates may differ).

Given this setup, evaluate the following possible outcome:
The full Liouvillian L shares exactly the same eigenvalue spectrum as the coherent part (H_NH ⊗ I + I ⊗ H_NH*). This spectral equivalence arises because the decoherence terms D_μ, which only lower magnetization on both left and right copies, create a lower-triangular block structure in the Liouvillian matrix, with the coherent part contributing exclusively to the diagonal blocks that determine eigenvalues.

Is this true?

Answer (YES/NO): YES